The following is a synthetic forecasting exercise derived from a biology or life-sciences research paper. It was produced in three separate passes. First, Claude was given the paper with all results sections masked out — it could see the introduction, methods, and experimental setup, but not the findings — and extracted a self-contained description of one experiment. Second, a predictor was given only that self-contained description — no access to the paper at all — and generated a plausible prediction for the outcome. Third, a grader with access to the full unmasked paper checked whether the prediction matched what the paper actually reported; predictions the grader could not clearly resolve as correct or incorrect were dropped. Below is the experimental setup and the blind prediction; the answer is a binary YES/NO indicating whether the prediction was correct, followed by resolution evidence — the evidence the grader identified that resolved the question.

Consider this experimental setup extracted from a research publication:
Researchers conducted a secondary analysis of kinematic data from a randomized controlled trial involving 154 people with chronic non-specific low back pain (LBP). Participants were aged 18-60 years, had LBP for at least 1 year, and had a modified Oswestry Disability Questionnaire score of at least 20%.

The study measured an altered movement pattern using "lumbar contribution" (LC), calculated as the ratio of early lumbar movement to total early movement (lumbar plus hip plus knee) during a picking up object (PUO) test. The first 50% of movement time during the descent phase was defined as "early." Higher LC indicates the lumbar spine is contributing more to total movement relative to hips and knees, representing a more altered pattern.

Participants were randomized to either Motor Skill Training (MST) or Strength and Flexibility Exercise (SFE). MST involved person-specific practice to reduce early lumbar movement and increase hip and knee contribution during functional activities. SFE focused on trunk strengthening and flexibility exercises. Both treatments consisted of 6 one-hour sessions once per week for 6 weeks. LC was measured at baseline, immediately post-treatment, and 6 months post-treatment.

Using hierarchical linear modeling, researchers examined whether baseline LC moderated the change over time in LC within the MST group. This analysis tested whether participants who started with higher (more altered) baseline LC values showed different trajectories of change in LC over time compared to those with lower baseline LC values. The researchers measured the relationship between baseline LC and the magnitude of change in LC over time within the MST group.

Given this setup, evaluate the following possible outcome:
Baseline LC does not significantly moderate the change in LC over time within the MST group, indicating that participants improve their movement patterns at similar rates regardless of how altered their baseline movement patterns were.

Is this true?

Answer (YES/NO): NO